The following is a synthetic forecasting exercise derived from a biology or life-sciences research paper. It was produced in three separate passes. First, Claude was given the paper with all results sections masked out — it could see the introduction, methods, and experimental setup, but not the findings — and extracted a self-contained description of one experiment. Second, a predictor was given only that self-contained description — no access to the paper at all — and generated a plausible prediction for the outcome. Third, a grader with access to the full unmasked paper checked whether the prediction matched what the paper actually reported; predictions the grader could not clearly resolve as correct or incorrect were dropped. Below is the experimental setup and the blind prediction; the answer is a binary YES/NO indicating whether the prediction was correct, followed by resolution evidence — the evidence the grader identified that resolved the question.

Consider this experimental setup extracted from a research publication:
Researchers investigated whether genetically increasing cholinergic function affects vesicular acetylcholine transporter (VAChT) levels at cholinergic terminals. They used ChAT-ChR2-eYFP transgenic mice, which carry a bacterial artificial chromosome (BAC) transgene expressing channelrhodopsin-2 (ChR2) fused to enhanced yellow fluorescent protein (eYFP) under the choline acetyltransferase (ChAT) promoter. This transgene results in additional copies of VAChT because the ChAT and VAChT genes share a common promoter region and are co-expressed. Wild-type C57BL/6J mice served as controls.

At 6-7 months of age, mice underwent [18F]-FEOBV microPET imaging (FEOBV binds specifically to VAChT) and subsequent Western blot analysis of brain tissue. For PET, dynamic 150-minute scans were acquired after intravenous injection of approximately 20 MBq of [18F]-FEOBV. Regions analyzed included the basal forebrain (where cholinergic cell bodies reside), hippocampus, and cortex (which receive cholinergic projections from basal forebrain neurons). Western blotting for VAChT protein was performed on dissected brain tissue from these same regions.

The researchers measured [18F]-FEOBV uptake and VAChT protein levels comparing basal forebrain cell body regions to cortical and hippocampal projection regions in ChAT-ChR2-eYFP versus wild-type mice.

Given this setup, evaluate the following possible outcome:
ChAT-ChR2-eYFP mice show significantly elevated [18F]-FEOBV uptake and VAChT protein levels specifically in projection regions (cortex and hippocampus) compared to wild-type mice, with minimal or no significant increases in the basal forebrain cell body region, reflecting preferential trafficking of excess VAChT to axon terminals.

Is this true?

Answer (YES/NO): NO